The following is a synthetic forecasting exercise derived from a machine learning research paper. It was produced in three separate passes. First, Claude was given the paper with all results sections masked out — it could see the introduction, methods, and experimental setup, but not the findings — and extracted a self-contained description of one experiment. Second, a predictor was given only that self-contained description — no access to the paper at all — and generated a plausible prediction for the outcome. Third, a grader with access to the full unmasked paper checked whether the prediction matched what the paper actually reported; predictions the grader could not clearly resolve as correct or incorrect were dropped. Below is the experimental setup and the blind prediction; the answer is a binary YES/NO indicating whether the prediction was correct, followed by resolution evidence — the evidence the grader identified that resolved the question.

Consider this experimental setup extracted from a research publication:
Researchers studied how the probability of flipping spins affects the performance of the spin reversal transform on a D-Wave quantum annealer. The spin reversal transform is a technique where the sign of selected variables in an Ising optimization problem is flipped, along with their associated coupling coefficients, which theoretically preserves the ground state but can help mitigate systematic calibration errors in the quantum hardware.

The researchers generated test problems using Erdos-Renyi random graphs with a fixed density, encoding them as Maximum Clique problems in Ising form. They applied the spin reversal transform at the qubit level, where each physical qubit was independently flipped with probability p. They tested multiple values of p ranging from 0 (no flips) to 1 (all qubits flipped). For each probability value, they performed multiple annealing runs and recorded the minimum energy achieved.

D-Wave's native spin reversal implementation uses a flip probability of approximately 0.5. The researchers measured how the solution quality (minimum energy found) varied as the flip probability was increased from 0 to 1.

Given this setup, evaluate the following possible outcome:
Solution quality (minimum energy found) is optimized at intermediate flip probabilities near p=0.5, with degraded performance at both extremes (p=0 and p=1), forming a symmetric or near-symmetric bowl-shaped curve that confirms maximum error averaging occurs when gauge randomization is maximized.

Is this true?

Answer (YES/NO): NO